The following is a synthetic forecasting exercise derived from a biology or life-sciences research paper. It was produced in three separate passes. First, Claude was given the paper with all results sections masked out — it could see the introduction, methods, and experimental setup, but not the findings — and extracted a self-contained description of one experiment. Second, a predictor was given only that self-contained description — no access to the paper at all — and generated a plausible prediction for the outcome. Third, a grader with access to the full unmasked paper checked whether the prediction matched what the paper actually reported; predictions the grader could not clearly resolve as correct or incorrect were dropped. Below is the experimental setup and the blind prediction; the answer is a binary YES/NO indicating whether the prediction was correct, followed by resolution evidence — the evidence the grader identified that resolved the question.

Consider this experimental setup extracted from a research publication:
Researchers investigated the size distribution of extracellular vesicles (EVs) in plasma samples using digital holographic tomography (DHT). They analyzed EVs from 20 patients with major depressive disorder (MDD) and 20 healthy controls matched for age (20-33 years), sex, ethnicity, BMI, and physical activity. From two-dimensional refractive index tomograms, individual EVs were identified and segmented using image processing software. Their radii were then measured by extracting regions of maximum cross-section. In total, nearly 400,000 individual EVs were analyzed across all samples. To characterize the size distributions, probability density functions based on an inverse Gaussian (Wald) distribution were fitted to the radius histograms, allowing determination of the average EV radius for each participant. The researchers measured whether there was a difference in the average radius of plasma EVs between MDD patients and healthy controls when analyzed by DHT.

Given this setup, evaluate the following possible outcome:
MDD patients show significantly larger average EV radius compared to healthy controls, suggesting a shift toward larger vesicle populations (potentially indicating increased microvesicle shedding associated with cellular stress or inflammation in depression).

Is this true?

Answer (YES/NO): NO